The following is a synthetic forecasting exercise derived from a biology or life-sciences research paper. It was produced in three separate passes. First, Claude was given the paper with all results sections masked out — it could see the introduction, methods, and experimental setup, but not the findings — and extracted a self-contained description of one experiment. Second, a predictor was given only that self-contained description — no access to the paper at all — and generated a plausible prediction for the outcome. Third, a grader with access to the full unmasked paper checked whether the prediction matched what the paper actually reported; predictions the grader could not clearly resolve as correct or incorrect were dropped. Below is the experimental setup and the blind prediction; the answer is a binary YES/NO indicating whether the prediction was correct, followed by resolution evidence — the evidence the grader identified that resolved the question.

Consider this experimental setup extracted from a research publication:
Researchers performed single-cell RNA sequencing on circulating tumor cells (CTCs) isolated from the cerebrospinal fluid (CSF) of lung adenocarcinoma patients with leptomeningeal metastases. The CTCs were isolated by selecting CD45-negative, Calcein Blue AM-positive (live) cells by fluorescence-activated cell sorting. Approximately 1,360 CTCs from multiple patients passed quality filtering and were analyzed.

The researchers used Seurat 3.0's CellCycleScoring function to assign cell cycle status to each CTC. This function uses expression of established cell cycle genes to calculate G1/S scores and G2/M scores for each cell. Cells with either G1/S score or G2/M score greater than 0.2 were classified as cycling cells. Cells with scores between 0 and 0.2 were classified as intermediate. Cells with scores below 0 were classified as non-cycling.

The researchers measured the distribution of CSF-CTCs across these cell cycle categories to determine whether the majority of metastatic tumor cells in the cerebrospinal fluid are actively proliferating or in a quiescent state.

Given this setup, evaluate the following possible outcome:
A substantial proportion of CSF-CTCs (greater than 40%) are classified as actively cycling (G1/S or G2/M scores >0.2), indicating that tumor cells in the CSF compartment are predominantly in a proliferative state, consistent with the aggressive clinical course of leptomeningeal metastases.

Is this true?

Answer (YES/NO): NO